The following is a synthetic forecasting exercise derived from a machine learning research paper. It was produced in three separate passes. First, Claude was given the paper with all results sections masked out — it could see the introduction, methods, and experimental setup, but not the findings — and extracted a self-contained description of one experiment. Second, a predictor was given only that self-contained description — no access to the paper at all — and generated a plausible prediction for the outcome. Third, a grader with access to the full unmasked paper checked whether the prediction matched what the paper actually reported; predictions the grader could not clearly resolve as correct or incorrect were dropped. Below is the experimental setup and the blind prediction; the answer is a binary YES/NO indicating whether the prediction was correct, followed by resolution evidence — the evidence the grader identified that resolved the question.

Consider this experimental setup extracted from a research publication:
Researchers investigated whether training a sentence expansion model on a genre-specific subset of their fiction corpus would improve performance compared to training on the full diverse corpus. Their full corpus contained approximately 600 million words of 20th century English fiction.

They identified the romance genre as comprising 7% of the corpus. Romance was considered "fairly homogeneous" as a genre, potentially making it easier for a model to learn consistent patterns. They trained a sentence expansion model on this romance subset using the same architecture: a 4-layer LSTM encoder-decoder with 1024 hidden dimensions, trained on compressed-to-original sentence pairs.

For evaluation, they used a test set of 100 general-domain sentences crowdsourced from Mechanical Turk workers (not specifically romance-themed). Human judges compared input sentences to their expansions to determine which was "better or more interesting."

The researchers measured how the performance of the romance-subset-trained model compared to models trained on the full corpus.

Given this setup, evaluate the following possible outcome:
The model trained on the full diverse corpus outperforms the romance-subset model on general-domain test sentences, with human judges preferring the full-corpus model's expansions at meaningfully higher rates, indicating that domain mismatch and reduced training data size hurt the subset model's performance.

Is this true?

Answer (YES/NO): NO